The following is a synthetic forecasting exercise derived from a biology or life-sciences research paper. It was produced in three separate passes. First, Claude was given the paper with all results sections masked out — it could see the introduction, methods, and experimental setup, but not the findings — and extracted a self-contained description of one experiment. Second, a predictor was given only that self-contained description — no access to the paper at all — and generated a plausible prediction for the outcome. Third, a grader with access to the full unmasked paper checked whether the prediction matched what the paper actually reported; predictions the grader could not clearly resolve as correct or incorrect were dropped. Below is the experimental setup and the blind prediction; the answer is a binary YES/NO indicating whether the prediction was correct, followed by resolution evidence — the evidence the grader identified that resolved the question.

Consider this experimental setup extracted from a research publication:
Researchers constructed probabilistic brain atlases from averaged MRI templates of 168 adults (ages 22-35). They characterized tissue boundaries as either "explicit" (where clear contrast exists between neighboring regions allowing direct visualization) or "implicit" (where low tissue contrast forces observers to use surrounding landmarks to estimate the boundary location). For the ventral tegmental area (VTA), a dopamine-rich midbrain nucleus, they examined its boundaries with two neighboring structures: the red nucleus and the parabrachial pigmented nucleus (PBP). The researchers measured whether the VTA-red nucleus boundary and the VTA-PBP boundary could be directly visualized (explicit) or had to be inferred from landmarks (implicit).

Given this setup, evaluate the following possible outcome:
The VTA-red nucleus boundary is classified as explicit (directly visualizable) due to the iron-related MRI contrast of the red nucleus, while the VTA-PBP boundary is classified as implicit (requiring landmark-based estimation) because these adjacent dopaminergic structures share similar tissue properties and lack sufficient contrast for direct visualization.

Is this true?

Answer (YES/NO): YES